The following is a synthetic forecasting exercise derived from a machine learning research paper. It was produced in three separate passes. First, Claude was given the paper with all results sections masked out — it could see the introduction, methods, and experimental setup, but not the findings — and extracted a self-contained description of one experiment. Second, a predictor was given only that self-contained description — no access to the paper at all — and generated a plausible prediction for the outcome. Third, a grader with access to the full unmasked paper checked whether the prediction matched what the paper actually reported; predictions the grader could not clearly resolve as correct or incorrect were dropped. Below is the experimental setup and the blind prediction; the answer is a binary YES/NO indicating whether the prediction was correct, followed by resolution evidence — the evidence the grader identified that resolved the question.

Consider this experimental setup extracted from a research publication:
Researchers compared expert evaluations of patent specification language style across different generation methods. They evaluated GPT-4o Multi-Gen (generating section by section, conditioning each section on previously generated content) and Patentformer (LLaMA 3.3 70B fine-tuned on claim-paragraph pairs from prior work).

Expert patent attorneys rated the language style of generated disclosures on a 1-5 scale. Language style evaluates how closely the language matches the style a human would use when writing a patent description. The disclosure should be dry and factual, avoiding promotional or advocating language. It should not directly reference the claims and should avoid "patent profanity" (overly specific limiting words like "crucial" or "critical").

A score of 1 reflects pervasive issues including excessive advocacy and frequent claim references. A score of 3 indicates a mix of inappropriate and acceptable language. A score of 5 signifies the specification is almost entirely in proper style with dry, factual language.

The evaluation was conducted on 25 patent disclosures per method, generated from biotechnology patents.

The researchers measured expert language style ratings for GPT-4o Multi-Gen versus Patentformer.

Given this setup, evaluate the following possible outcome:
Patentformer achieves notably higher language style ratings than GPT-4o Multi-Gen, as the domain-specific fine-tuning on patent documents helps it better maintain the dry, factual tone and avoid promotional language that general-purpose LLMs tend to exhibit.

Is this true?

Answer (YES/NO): YES